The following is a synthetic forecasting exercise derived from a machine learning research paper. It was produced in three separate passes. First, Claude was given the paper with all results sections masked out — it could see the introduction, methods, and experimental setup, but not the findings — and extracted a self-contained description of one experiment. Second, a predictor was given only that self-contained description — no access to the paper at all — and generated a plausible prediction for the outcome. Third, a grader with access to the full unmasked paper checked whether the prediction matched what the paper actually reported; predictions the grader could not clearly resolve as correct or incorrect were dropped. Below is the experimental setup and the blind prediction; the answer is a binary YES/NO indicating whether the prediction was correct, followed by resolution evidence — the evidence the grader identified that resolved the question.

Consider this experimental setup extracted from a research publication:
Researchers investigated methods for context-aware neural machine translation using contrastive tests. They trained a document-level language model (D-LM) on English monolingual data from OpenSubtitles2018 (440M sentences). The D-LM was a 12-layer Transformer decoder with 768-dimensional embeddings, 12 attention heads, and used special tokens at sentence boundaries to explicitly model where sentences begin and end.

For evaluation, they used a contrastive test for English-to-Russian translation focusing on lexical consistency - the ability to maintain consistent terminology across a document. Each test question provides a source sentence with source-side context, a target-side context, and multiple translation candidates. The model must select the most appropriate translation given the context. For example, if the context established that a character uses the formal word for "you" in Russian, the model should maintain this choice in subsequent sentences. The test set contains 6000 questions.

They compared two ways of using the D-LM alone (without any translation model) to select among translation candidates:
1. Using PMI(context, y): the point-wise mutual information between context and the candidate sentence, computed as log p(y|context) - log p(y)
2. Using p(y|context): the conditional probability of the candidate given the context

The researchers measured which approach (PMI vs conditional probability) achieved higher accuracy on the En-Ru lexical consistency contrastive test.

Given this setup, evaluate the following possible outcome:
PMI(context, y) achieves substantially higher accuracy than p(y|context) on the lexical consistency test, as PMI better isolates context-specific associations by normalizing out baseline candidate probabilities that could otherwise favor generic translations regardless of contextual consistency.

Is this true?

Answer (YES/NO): NO